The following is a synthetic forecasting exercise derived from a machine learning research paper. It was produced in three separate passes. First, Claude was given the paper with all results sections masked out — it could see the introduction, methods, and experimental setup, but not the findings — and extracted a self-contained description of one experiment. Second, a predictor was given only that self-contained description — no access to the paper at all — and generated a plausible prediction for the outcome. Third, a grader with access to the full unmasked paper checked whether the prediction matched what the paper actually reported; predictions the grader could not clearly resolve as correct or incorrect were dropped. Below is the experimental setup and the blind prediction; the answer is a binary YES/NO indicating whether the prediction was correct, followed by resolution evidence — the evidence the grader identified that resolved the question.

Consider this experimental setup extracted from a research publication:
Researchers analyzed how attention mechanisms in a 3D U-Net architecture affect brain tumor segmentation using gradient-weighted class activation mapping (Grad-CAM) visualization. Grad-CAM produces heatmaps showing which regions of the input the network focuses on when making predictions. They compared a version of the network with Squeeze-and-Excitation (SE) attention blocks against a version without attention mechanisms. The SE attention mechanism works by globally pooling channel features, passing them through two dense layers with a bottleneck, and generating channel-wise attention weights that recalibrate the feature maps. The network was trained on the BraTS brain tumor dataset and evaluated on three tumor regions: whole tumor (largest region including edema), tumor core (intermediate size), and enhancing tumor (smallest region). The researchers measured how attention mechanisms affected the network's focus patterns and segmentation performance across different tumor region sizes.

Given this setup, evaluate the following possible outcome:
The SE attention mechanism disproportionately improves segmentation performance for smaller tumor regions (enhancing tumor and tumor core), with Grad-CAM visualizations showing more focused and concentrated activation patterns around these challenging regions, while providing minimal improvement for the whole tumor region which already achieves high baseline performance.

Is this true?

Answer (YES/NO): NO